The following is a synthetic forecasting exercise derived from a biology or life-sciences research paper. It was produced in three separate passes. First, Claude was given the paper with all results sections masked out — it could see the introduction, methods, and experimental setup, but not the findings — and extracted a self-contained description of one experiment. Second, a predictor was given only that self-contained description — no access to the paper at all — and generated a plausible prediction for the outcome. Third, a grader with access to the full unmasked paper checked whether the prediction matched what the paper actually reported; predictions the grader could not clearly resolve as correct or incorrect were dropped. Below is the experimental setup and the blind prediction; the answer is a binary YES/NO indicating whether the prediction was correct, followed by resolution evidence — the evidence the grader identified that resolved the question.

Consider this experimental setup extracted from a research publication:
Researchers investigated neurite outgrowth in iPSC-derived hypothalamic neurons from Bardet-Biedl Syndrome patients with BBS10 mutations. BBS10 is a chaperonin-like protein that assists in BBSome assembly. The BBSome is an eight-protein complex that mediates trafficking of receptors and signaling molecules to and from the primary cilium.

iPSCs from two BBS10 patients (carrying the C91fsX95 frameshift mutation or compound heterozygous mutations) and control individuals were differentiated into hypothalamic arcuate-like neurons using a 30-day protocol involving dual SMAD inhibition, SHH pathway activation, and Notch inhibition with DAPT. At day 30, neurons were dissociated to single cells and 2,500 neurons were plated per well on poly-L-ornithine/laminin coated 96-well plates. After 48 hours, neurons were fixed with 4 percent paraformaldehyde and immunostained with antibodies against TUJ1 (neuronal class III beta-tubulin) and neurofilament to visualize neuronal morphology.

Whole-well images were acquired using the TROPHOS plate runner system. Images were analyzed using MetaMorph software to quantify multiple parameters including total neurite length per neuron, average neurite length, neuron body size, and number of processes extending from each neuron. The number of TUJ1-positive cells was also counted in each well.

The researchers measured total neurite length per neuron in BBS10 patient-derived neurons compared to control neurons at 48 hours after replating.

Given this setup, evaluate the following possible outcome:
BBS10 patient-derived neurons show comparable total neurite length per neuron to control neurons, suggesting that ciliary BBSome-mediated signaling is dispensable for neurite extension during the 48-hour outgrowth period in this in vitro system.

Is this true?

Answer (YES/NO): NO